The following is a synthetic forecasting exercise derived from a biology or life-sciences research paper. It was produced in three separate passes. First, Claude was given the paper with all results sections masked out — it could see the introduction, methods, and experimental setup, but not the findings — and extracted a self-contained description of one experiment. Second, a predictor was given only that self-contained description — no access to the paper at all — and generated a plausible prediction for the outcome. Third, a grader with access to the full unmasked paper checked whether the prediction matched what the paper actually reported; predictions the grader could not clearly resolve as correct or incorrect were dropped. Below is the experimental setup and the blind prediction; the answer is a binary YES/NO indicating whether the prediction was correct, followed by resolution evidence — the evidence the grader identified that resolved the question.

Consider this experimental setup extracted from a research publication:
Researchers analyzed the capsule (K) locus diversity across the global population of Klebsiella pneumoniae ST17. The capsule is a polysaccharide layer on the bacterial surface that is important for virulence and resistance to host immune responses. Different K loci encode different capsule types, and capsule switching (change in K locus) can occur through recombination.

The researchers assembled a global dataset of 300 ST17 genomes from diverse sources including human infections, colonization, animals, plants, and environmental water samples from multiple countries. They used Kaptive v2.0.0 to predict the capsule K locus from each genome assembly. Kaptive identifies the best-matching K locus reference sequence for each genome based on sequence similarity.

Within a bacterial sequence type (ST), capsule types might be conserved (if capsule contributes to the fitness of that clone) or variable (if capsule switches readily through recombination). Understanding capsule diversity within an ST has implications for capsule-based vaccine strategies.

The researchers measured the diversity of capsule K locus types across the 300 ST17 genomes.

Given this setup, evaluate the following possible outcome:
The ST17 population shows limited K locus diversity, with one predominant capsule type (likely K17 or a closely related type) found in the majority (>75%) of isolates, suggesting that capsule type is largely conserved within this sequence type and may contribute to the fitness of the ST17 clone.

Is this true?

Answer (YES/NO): NO